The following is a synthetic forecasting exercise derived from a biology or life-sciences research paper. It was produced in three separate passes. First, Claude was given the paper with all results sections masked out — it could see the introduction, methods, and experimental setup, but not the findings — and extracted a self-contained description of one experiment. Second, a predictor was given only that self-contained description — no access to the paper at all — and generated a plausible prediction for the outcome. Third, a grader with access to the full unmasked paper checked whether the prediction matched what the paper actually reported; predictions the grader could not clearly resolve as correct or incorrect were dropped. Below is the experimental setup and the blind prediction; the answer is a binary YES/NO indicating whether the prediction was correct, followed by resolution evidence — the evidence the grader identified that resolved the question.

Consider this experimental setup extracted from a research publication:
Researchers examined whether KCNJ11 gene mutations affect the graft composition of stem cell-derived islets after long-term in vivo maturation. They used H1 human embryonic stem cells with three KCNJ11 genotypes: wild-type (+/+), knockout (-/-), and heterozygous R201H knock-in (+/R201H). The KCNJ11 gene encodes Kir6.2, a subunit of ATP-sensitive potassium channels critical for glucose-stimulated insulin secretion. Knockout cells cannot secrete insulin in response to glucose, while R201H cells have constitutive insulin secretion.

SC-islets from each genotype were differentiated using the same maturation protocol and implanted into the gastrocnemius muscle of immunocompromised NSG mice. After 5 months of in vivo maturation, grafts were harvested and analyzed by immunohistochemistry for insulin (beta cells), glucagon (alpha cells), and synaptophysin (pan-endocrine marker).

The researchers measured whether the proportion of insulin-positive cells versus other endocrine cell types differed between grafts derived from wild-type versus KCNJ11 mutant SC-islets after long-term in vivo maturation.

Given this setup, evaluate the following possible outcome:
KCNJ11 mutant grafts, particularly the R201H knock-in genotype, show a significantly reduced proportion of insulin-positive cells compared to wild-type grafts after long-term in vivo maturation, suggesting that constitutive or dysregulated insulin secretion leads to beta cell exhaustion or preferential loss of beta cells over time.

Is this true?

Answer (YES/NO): NO